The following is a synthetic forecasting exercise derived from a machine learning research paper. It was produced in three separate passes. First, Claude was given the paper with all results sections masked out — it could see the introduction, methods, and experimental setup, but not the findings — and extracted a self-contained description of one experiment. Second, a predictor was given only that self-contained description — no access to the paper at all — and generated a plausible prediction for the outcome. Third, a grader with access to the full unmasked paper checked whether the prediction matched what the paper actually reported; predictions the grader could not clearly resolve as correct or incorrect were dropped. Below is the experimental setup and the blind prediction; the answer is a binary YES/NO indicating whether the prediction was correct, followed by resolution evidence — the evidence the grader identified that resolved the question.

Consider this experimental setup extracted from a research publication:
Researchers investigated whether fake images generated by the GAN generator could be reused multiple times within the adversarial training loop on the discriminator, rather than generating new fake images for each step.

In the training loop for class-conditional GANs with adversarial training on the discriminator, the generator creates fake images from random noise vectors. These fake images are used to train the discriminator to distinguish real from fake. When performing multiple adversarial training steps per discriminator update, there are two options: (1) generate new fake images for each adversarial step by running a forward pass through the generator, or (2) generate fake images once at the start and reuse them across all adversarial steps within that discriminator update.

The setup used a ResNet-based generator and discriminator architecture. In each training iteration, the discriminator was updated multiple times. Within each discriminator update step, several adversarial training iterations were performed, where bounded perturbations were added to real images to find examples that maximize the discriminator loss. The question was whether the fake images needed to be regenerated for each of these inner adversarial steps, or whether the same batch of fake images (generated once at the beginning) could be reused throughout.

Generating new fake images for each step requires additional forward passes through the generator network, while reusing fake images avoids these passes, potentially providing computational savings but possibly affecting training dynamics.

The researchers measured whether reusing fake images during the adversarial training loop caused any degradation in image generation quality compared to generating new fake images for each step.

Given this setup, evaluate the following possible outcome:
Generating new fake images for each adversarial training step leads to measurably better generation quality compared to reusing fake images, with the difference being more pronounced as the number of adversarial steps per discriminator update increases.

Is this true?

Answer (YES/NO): NO